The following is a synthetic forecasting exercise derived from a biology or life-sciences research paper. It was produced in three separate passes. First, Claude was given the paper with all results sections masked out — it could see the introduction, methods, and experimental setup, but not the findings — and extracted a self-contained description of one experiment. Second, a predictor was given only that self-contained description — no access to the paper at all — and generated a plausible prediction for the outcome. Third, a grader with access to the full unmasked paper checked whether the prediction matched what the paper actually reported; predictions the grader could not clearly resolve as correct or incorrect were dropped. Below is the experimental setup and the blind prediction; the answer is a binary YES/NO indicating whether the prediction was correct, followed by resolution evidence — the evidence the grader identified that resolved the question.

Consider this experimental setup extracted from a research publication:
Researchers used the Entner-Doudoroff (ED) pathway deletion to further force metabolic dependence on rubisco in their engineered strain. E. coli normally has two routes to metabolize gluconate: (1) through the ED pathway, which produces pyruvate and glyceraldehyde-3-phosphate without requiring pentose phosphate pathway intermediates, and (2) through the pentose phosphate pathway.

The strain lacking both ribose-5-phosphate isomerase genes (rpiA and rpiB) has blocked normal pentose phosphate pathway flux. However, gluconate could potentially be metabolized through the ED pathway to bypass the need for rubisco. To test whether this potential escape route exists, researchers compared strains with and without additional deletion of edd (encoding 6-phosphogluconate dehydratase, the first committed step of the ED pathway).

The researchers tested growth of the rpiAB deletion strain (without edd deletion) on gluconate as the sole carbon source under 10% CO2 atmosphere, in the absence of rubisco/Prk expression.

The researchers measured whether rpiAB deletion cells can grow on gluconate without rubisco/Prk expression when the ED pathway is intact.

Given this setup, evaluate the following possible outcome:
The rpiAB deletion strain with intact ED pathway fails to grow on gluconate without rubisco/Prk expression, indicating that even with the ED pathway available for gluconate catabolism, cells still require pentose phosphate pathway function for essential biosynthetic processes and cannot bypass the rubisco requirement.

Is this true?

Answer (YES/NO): NO